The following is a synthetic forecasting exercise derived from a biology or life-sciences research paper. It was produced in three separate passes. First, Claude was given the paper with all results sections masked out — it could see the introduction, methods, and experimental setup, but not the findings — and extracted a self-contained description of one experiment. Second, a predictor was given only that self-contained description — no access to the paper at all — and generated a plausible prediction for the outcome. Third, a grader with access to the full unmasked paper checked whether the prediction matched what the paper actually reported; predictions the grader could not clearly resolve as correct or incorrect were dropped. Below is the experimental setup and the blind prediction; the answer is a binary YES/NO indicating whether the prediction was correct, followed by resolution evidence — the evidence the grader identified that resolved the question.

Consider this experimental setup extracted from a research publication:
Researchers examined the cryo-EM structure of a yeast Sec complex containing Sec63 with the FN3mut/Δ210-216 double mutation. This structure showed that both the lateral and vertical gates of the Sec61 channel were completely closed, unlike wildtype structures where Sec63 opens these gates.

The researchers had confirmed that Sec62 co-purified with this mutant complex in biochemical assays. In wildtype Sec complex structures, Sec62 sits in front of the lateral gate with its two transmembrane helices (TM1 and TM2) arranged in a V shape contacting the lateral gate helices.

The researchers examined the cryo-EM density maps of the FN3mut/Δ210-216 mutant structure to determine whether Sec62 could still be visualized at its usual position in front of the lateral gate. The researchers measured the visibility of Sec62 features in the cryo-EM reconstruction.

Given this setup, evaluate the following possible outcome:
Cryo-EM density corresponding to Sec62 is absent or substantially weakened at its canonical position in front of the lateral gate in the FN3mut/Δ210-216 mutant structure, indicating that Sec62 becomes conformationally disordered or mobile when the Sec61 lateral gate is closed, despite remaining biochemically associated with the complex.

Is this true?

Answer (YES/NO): YES